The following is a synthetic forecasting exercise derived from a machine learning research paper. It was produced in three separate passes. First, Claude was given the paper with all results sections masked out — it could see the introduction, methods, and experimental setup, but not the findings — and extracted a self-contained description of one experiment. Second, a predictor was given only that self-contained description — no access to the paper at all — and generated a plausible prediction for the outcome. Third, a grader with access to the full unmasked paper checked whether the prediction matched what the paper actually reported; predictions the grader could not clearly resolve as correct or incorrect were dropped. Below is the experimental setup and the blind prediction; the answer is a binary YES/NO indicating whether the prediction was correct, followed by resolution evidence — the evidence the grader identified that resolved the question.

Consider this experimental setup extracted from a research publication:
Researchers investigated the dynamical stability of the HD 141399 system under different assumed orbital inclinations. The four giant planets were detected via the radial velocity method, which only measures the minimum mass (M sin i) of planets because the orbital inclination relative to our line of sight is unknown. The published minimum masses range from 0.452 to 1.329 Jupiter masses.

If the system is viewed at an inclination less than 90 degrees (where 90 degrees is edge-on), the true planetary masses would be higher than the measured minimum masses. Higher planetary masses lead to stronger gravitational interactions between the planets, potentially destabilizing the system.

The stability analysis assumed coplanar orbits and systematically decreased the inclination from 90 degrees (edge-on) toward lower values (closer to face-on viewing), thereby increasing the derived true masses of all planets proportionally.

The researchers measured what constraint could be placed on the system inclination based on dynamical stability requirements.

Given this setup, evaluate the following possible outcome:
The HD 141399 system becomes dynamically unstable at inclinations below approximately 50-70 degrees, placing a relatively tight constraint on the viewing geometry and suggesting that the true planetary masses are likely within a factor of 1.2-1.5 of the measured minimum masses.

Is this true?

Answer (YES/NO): NO